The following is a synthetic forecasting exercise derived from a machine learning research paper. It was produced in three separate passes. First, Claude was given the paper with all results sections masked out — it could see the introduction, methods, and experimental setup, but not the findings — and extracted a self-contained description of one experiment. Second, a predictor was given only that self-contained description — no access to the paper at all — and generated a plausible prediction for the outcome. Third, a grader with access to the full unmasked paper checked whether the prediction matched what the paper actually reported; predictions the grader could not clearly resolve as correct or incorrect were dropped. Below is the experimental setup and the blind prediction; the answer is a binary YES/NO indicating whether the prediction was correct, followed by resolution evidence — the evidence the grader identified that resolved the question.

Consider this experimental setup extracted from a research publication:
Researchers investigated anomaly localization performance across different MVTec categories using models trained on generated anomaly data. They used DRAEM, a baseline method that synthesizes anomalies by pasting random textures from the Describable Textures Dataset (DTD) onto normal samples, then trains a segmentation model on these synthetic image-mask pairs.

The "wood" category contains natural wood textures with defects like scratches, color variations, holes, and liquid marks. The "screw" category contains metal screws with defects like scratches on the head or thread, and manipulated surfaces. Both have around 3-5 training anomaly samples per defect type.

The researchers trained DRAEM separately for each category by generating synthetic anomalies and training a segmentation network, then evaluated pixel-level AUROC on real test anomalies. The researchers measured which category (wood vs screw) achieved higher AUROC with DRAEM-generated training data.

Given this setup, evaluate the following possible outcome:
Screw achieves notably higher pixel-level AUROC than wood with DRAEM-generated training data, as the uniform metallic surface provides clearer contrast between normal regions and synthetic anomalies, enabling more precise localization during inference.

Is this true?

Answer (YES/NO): NO